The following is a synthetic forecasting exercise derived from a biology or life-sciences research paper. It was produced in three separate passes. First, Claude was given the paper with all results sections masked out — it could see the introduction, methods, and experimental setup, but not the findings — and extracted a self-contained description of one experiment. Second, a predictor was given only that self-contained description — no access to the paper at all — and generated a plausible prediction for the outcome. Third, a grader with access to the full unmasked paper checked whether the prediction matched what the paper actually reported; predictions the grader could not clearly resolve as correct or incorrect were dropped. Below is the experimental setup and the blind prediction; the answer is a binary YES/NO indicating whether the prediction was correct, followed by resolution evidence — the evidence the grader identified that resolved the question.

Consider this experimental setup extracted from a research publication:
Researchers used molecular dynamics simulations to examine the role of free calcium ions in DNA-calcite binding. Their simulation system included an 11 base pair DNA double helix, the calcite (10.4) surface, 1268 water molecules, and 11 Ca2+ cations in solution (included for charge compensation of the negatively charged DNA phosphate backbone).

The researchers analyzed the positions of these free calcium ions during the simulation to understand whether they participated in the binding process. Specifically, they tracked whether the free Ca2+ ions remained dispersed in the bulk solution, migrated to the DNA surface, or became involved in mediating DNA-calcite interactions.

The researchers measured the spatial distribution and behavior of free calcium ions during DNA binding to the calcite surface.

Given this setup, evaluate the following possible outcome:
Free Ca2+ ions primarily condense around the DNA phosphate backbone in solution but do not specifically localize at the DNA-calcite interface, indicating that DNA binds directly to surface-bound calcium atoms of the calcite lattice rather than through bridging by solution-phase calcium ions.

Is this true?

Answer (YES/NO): NO